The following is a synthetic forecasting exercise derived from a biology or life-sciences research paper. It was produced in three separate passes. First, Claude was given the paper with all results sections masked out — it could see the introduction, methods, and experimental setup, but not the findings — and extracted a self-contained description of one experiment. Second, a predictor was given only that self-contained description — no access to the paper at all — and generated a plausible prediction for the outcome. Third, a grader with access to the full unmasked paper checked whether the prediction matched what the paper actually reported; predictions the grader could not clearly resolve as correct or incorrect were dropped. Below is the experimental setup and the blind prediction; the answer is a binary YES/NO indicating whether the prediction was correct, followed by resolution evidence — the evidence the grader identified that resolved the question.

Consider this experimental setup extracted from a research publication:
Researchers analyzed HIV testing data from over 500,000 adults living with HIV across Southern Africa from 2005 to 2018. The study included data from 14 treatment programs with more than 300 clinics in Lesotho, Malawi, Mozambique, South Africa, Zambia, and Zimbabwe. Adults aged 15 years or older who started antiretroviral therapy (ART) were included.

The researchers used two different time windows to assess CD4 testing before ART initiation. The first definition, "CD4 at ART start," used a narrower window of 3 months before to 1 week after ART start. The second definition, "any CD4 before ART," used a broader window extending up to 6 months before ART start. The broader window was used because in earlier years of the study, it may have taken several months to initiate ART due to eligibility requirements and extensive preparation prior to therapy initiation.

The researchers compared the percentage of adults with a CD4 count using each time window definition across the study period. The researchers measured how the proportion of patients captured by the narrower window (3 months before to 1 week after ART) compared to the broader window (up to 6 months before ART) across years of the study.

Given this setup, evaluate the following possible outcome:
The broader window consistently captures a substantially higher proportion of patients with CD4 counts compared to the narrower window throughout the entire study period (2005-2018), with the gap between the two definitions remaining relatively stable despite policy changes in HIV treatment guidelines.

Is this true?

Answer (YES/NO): NO